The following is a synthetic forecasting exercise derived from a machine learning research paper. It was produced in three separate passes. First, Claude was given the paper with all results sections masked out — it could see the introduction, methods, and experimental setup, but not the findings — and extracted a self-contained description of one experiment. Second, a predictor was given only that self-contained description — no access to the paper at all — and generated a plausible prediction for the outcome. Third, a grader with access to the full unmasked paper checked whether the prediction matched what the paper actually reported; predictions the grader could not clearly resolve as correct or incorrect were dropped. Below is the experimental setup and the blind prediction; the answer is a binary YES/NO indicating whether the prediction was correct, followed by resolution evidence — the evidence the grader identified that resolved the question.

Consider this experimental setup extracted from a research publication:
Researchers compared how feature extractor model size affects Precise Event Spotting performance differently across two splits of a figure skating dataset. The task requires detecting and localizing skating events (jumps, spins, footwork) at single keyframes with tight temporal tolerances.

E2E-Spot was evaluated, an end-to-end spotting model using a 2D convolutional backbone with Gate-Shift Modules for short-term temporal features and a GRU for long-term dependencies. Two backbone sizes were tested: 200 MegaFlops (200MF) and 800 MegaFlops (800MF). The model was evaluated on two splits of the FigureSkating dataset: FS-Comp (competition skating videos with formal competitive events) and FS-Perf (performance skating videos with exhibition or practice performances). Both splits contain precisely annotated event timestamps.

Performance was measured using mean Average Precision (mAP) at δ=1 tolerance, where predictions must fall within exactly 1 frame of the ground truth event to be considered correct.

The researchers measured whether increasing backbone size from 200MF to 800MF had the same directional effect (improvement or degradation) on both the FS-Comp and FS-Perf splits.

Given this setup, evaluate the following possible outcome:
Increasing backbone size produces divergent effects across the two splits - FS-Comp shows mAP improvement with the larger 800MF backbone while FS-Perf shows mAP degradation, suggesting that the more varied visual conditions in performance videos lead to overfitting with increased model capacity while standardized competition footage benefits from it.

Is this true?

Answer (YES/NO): YES